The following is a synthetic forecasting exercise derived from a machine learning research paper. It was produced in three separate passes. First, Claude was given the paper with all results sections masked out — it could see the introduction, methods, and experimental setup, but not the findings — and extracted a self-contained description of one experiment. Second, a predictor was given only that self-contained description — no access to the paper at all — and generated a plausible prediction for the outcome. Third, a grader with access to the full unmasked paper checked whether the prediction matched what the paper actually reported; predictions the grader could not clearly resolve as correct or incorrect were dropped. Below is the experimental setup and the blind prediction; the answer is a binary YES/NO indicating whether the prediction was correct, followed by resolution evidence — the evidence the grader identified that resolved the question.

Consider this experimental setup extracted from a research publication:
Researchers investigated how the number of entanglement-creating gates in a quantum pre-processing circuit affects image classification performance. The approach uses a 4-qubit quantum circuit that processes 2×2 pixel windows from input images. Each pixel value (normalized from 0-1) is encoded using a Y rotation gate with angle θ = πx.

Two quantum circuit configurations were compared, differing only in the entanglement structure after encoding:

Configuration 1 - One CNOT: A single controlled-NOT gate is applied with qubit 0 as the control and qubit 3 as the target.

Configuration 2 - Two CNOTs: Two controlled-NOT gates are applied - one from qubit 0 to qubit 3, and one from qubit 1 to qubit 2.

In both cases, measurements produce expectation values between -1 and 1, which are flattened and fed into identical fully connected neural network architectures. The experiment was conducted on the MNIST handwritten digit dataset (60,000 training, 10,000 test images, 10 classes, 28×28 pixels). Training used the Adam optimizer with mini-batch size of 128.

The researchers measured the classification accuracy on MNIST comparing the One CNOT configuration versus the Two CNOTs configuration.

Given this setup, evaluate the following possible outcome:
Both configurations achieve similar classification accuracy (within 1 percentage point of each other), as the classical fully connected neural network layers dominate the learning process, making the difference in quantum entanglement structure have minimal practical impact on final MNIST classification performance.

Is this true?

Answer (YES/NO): NO